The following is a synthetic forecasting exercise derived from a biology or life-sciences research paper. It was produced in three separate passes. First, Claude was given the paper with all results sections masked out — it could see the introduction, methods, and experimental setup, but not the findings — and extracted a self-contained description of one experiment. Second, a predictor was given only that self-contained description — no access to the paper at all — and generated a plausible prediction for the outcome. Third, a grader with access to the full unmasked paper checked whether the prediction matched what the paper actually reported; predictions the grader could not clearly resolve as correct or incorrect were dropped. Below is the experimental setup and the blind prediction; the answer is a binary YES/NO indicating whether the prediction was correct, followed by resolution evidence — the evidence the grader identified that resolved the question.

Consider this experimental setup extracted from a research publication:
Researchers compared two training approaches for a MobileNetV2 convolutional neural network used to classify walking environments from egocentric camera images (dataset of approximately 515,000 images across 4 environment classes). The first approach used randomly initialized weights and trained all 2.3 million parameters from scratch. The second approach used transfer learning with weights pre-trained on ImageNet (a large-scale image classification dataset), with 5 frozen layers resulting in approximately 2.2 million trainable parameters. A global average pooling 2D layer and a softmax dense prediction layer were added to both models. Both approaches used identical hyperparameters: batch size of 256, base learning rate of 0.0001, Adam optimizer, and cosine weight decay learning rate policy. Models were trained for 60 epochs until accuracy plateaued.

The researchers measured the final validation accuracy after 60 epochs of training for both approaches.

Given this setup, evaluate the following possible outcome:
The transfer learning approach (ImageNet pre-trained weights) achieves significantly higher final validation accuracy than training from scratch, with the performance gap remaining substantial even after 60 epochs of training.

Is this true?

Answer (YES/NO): NO